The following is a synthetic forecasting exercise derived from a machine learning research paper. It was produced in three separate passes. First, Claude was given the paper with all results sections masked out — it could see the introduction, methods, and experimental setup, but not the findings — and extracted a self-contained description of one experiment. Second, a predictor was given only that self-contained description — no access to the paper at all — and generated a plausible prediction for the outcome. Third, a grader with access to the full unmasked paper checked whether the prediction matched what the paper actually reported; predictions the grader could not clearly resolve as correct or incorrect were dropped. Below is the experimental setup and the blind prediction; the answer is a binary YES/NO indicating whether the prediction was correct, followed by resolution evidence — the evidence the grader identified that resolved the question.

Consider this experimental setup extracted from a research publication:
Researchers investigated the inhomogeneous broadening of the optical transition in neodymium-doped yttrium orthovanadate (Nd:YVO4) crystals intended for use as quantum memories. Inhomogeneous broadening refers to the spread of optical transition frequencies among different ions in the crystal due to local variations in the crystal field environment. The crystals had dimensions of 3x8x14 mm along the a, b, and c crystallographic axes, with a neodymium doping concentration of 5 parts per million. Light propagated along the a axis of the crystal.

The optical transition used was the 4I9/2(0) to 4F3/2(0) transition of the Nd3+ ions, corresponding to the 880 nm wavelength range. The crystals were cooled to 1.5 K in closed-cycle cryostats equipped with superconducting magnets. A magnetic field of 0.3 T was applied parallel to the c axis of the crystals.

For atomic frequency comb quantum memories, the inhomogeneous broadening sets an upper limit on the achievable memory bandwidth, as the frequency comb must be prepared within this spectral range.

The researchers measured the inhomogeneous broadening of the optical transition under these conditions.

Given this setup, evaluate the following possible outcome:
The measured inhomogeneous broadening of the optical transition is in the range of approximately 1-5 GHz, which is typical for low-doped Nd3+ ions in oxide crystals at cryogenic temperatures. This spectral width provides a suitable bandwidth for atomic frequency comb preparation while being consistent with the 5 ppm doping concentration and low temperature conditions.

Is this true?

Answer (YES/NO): YES